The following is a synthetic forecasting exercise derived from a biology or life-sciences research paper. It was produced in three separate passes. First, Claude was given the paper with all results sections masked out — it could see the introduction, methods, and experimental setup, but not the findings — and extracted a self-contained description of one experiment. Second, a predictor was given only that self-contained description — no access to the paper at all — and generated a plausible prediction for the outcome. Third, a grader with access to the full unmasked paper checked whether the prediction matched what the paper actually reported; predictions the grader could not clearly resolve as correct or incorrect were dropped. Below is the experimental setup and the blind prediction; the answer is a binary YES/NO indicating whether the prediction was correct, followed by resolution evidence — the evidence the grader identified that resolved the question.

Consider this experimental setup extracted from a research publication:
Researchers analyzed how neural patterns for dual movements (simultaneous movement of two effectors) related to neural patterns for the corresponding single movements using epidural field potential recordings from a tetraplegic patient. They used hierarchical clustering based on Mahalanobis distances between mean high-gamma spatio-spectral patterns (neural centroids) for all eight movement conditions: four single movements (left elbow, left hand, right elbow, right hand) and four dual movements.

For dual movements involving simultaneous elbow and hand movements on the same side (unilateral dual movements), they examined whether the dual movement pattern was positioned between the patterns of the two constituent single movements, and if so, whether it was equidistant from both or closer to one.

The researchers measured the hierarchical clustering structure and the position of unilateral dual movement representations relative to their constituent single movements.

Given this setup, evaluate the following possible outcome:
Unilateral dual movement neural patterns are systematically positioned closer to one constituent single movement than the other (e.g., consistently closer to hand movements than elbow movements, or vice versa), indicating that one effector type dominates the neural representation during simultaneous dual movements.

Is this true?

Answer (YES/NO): YES